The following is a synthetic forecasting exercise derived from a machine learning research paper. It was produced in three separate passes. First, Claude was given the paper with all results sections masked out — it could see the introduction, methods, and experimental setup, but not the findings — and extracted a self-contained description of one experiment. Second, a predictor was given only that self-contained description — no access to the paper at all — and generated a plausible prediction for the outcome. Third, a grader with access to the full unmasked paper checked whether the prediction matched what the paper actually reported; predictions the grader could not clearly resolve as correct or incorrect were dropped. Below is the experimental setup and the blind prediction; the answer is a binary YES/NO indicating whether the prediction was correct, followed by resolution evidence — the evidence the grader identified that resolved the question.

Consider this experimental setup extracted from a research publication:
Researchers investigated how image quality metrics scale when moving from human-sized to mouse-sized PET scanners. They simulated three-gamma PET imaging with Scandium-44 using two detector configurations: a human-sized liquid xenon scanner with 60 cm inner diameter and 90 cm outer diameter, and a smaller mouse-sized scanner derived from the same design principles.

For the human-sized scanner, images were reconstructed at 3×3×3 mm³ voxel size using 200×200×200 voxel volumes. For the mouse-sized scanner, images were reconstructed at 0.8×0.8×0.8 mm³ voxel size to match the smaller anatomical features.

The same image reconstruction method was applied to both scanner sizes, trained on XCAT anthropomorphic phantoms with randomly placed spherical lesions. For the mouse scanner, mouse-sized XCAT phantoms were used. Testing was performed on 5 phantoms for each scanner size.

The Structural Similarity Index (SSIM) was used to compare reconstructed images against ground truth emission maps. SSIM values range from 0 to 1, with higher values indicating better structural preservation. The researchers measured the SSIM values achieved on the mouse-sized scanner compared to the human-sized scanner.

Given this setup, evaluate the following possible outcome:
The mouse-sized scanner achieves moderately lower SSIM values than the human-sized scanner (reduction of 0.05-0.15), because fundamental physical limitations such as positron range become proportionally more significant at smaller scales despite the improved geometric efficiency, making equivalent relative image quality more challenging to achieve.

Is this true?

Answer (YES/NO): NO